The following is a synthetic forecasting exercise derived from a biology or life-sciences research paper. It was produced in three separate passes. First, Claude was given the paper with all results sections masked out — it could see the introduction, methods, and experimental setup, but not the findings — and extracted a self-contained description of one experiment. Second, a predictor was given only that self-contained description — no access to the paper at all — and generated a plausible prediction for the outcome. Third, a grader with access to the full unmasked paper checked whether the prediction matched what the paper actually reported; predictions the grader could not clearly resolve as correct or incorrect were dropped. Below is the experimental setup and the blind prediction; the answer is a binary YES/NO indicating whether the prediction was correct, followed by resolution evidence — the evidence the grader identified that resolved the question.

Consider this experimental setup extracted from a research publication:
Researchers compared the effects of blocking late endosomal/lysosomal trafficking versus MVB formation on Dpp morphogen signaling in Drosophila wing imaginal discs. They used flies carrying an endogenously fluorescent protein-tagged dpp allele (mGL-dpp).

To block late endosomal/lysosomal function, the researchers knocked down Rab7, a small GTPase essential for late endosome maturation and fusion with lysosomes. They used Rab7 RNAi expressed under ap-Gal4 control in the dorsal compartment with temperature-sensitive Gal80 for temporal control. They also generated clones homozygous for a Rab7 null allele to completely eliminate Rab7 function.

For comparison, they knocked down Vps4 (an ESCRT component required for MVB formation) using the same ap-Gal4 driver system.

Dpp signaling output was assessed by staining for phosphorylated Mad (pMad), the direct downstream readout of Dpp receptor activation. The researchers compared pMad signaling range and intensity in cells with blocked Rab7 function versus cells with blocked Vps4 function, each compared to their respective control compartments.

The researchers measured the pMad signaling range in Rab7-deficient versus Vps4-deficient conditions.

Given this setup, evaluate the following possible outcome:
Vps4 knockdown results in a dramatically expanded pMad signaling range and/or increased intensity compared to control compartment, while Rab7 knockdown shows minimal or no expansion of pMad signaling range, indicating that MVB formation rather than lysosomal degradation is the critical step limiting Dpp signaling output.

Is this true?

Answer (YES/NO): YES